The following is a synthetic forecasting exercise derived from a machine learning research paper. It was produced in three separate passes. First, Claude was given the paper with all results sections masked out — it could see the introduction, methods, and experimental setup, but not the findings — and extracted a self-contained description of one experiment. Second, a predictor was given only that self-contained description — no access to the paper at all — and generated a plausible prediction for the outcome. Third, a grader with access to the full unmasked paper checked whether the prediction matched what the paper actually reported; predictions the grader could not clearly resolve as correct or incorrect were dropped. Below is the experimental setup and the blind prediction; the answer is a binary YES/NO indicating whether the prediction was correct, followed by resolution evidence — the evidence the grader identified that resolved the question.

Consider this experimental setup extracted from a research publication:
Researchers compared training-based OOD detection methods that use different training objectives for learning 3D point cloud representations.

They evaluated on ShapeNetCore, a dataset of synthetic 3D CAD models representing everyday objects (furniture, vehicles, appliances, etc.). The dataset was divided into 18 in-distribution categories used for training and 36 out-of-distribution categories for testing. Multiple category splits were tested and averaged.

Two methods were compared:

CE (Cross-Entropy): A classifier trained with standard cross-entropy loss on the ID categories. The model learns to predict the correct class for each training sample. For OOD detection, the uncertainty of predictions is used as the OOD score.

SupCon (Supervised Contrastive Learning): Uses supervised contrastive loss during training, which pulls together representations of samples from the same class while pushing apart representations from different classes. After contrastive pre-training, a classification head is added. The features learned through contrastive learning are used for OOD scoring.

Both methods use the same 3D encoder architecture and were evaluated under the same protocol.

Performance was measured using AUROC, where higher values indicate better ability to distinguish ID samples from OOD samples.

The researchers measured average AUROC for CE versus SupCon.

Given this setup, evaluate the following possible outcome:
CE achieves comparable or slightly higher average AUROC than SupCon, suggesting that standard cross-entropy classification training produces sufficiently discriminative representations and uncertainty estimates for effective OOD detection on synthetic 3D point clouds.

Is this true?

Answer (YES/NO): NO